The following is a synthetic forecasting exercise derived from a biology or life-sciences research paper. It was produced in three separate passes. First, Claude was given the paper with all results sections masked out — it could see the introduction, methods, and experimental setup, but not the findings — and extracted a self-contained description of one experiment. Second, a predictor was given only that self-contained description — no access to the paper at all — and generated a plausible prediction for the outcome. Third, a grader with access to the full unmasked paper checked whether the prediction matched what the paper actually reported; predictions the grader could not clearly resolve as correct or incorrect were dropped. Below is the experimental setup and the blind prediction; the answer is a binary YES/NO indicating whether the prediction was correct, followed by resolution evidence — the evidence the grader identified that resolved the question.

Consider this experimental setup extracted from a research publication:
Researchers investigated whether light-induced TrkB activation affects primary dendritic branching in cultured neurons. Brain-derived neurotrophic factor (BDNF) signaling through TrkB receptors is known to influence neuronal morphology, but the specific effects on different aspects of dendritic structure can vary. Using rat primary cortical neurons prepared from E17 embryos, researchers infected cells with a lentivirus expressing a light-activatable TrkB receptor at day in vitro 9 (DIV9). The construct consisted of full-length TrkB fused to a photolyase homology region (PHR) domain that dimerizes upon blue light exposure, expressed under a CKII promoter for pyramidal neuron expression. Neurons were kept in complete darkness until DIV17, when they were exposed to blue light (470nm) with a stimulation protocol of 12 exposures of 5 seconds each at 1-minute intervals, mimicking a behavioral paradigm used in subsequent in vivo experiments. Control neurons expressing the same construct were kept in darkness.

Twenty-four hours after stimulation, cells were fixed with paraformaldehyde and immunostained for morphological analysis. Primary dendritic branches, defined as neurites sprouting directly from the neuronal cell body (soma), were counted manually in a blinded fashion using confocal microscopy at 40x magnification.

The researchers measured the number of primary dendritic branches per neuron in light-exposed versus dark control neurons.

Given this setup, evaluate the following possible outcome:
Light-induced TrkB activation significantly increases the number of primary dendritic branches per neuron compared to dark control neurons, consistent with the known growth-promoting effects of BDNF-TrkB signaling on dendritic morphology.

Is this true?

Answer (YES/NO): YES